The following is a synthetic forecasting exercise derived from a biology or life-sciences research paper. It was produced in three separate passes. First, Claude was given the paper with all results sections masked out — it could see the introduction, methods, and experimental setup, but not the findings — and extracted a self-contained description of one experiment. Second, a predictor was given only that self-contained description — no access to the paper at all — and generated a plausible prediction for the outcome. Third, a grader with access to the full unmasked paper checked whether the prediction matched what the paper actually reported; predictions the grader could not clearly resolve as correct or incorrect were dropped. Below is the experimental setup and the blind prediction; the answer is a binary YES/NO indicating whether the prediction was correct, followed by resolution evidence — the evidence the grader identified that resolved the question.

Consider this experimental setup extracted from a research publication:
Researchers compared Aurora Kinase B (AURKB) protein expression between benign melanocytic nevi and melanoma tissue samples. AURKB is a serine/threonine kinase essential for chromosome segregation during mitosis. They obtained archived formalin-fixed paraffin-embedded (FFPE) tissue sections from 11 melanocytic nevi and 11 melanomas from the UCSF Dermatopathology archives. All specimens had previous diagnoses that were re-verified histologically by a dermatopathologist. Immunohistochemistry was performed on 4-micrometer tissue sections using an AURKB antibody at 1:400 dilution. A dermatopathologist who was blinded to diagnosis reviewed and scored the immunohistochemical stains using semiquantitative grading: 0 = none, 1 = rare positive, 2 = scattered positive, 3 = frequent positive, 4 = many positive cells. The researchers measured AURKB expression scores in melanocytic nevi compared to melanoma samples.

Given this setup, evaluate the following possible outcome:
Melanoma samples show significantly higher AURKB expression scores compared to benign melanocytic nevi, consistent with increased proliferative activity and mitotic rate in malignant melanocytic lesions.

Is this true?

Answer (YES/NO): YES